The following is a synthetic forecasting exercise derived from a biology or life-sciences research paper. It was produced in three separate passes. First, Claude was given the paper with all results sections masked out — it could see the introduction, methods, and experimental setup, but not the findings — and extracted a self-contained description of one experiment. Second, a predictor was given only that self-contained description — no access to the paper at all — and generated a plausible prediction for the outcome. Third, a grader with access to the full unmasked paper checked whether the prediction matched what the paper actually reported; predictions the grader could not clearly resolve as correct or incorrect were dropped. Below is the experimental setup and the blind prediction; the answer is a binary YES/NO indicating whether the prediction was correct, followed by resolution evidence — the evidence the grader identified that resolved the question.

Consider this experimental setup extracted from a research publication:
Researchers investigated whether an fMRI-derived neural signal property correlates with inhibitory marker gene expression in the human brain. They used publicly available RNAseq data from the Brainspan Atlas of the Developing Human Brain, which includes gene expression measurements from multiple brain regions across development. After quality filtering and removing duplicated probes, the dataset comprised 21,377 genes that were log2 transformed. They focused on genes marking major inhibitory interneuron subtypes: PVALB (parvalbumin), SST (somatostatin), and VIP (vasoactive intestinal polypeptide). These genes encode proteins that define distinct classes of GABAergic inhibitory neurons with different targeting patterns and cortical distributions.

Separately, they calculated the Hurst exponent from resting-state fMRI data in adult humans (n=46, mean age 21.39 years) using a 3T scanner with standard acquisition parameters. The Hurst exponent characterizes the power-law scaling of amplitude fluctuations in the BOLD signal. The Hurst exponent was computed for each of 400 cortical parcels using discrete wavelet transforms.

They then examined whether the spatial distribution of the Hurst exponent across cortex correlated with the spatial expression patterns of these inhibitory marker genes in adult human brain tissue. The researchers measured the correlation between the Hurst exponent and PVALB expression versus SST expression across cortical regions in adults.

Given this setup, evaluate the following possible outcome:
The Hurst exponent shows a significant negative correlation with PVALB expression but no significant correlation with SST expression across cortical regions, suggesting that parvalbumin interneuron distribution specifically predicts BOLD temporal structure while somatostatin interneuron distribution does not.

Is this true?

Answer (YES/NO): NO